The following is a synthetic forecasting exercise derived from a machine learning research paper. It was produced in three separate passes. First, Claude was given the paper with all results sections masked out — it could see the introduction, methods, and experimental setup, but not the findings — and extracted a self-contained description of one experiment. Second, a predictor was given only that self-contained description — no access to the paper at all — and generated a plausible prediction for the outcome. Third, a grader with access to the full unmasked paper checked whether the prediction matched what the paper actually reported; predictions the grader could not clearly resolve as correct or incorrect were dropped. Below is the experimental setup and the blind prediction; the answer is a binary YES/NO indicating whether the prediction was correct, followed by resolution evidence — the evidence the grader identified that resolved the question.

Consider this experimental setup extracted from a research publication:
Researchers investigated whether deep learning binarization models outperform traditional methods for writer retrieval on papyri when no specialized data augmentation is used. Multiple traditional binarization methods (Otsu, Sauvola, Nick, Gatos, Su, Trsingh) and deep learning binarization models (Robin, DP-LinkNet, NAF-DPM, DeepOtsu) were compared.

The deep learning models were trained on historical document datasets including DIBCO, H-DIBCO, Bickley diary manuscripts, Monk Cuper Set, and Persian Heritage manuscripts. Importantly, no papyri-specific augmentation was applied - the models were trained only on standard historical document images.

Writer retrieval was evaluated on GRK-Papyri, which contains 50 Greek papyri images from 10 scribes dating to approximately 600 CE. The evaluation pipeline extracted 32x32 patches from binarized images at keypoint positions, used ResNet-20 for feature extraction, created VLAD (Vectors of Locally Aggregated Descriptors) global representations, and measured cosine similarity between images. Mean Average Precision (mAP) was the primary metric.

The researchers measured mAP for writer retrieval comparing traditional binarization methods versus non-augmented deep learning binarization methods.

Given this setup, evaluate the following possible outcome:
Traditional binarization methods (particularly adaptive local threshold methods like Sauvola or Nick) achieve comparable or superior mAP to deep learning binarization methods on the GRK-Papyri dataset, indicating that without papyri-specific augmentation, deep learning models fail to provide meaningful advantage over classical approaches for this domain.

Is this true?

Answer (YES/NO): YES